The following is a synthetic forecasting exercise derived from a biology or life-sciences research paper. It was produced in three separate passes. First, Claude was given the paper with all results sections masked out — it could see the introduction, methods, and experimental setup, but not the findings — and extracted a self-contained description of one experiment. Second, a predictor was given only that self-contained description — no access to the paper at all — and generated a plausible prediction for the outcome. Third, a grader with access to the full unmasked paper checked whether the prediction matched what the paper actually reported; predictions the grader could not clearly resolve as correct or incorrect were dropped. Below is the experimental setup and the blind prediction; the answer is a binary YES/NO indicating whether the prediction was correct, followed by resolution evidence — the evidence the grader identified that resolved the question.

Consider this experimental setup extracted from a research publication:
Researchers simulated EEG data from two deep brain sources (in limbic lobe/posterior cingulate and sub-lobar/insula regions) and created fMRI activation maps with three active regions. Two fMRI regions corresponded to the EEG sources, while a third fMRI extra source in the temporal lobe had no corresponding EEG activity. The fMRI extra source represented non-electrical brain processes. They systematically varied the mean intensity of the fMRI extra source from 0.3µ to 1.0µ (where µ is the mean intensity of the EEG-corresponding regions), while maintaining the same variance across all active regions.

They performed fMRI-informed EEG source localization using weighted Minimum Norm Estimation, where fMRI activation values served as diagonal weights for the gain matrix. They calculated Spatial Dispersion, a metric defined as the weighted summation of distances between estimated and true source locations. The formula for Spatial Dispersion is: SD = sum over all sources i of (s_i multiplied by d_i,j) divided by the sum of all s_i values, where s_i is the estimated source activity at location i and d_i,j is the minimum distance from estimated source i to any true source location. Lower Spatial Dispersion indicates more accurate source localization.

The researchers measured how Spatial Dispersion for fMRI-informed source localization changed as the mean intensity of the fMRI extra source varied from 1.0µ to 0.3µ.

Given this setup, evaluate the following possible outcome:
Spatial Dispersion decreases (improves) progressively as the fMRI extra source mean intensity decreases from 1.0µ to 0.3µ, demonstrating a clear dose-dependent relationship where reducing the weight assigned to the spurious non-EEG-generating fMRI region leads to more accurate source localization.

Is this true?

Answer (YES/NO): NO